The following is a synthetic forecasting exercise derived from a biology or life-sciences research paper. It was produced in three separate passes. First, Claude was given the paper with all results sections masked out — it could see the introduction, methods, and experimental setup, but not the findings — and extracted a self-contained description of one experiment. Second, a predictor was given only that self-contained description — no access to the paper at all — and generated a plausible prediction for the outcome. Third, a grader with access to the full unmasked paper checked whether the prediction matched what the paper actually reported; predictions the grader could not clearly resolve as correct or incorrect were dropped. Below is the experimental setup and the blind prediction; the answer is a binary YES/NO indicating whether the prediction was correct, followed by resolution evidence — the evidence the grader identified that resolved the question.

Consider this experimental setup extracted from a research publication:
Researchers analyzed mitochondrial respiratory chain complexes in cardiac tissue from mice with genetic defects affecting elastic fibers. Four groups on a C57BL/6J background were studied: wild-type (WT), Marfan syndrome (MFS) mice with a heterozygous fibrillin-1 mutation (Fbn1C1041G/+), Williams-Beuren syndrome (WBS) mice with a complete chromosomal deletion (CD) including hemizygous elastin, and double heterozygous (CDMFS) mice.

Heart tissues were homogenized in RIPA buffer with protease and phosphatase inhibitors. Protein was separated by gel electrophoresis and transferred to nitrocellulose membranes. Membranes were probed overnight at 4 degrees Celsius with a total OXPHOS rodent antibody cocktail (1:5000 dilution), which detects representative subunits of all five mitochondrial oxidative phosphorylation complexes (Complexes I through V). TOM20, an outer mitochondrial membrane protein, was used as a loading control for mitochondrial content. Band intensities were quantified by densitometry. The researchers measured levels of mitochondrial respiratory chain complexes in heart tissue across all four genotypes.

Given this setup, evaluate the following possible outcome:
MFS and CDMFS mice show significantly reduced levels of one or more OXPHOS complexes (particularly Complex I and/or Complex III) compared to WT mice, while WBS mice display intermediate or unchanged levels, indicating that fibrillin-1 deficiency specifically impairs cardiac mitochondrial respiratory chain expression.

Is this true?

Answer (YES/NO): NO